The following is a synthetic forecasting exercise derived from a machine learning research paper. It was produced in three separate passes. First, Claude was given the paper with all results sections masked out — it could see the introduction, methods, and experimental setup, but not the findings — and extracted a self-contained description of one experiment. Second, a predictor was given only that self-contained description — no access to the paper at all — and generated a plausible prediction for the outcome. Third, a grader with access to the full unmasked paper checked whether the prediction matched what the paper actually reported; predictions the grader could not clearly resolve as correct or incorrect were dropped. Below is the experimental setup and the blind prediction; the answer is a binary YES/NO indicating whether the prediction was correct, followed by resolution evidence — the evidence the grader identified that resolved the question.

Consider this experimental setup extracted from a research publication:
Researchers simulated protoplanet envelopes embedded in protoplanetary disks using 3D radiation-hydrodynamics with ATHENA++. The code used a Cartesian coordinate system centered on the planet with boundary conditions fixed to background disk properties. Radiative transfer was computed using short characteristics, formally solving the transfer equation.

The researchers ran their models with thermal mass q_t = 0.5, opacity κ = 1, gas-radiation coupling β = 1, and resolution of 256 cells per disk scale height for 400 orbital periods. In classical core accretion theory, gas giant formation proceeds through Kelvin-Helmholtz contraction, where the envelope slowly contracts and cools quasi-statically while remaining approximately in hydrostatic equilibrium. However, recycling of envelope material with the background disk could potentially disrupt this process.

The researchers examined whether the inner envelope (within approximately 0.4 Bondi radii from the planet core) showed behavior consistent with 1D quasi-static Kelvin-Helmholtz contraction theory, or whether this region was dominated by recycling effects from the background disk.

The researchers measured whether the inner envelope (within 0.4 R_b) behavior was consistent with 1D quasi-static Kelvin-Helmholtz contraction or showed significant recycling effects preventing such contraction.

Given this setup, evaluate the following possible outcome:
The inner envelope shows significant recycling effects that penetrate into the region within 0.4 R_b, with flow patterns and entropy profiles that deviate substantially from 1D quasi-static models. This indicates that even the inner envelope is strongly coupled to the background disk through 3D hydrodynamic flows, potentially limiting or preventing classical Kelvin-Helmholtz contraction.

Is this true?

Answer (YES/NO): NO